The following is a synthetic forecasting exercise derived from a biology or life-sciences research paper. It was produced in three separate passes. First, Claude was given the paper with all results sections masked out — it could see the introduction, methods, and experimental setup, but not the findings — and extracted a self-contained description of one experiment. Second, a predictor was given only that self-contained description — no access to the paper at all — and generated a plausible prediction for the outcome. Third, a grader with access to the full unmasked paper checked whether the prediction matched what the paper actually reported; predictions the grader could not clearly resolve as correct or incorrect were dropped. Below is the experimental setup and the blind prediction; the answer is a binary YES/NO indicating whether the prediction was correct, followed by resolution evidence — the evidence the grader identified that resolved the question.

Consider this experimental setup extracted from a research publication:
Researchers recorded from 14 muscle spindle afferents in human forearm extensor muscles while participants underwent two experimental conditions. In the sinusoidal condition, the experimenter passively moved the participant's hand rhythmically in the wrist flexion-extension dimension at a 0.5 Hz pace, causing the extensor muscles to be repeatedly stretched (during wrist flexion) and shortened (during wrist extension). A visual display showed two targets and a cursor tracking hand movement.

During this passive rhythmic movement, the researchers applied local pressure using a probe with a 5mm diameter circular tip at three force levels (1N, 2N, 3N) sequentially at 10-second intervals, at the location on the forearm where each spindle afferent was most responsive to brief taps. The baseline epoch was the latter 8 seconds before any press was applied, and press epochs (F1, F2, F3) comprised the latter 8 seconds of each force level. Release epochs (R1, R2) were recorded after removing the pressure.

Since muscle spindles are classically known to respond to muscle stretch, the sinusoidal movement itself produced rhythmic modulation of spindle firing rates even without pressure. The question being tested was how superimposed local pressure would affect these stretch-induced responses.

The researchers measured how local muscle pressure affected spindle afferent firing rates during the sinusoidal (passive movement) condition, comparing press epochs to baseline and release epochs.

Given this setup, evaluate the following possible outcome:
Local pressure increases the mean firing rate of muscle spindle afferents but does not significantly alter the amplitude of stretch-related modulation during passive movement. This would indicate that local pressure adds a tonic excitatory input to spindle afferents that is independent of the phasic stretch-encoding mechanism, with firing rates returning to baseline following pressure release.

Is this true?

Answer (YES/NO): YES